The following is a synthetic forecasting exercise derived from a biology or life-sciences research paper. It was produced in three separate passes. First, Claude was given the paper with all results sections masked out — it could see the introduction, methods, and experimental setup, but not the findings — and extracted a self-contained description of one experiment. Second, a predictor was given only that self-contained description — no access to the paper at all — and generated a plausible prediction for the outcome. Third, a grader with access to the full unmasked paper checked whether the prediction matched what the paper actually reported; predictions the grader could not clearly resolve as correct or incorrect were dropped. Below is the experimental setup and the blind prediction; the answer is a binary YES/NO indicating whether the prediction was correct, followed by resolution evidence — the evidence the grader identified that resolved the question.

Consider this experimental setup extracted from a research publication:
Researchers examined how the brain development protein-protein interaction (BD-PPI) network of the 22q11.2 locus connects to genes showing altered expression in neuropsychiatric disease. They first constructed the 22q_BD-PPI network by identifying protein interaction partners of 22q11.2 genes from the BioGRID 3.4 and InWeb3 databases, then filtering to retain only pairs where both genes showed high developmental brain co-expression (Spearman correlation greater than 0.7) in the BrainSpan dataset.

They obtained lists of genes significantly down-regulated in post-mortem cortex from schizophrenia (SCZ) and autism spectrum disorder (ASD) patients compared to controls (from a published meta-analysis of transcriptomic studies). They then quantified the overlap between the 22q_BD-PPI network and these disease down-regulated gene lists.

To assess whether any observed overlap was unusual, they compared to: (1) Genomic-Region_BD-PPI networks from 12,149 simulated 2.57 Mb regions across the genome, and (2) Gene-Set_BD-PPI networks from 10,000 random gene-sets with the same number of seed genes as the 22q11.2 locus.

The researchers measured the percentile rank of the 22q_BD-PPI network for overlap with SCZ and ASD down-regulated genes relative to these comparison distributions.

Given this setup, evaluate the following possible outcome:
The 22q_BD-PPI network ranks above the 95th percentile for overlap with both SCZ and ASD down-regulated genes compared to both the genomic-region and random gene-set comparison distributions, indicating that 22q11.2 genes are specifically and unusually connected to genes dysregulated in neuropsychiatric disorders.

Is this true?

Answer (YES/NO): NO